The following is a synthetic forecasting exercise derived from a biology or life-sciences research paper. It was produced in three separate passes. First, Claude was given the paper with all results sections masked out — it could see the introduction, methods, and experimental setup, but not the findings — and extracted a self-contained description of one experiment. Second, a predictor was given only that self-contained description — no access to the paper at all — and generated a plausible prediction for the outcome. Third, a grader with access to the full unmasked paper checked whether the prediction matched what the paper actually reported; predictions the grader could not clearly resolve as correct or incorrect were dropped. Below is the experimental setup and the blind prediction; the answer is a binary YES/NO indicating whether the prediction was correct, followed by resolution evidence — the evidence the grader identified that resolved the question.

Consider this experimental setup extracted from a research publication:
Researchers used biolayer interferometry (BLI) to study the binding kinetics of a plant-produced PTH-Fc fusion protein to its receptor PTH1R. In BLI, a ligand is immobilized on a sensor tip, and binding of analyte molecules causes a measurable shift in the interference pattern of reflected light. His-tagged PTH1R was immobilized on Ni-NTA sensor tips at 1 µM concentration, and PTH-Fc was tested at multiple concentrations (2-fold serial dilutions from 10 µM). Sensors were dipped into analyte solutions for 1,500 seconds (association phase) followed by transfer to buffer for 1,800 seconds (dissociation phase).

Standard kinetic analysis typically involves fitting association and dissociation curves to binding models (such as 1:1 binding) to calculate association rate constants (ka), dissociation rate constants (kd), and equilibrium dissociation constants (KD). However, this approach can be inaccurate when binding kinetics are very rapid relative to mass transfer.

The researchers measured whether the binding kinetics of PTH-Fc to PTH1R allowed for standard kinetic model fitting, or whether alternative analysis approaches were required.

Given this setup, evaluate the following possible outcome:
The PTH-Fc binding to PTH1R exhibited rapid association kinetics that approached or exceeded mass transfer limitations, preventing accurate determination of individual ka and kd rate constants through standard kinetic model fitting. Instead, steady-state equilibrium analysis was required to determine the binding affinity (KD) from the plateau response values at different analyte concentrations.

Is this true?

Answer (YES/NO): YES